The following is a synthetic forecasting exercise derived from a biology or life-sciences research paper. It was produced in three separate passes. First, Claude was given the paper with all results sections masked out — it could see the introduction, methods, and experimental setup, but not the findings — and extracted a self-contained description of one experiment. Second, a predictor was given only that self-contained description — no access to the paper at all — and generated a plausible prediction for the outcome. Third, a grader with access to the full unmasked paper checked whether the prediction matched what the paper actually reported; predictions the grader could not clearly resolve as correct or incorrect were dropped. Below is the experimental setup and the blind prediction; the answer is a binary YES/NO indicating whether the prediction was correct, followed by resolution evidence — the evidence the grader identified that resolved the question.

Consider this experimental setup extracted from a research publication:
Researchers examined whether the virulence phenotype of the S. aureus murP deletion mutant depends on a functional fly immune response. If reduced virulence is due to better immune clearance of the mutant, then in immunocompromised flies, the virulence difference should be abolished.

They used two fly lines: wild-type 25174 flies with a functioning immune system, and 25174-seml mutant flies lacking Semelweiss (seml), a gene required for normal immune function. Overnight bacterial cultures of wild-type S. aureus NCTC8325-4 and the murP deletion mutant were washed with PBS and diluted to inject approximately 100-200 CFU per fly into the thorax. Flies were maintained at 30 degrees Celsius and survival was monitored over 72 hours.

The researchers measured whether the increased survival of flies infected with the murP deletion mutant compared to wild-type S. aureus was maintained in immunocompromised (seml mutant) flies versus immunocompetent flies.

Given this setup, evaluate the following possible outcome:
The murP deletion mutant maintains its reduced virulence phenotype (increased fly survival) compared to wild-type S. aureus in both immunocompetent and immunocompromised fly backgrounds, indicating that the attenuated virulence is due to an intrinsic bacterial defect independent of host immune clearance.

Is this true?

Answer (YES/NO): YES